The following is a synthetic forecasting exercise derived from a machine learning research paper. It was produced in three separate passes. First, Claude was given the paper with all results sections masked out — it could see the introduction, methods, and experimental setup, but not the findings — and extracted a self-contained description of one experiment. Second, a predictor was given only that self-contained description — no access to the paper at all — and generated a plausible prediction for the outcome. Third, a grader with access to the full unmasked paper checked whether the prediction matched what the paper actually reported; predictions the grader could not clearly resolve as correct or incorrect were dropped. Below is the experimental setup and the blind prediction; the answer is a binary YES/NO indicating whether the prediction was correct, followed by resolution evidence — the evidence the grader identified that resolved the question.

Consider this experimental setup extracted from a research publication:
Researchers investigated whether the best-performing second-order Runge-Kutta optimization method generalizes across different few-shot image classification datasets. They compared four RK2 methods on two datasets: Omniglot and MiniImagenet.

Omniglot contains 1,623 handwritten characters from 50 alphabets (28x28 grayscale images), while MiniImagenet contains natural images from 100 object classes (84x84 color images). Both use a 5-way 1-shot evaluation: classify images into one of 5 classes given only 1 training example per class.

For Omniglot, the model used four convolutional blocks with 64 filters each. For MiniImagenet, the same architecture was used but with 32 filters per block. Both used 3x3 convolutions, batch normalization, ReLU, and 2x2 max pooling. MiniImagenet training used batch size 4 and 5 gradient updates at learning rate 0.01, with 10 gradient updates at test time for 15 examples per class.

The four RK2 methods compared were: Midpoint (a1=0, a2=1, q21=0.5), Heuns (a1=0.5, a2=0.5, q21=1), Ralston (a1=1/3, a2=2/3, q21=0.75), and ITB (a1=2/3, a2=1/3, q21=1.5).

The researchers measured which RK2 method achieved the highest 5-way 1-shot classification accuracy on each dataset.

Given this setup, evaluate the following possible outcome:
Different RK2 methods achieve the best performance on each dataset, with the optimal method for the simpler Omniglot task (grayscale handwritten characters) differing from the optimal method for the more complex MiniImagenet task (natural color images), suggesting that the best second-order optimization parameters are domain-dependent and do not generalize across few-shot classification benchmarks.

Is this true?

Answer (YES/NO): YES